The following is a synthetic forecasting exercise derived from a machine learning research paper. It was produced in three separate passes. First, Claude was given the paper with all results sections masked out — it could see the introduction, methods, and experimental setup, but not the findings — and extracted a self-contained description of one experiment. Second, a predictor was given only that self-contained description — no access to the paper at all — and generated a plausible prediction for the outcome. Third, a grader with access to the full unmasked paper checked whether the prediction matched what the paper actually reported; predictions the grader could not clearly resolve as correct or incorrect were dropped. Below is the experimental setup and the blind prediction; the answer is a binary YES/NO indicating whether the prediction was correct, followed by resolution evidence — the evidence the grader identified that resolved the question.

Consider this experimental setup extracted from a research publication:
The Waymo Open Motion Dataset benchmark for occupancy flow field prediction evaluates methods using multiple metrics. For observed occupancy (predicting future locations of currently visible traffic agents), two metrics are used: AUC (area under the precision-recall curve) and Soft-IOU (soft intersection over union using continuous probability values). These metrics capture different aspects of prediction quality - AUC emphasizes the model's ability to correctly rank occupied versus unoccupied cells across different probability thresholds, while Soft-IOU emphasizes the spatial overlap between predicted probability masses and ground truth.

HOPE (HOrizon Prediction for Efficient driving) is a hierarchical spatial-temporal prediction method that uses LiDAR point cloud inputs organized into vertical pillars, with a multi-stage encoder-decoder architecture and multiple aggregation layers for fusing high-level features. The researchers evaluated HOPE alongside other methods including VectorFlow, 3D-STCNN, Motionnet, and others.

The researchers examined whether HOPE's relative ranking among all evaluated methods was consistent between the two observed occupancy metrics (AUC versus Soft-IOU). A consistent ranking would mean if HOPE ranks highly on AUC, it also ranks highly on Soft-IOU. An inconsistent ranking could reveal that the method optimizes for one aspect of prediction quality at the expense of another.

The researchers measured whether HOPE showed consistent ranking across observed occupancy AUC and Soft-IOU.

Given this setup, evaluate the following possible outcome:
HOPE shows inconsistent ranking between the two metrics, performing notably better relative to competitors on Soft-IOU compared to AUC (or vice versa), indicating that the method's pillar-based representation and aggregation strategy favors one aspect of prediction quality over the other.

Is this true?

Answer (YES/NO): YES